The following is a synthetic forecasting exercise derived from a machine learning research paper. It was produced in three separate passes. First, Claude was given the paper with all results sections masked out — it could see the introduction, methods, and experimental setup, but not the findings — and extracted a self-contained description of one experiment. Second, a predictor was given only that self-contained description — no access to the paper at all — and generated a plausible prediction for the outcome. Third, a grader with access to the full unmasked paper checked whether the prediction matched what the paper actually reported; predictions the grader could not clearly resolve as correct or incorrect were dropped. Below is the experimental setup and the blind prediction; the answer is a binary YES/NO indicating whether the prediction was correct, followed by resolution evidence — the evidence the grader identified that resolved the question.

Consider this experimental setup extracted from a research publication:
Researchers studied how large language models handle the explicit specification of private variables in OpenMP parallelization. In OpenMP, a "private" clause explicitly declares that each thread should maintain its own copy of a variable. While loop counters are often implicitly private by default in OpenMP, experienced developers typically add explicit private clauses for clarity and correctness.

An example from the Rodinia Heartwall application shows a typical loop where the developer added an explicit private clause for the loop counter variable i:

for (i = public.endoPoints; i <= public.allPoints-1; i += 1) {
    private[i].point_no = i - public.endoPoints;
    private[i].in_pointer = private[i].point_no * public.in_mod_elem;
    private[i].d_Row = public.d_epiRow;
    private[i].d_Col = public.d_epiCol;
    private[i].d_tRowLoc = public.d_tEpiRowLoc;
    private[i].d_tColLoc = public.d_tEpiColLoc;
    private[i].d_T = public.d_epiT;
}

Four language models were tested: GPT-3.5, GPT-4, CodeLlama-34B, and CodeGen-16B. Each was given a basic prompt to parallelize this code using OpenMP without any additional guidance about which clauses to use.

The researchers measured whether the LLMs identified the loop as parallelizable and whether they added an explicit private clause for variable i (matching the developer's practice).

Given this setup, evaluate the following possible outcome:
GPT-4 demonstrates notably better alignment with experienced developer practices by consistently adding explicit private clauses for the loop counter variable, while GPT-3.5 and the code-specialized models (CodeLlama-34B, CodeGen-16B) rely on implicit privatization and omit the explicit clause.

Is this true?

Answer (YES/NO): NO